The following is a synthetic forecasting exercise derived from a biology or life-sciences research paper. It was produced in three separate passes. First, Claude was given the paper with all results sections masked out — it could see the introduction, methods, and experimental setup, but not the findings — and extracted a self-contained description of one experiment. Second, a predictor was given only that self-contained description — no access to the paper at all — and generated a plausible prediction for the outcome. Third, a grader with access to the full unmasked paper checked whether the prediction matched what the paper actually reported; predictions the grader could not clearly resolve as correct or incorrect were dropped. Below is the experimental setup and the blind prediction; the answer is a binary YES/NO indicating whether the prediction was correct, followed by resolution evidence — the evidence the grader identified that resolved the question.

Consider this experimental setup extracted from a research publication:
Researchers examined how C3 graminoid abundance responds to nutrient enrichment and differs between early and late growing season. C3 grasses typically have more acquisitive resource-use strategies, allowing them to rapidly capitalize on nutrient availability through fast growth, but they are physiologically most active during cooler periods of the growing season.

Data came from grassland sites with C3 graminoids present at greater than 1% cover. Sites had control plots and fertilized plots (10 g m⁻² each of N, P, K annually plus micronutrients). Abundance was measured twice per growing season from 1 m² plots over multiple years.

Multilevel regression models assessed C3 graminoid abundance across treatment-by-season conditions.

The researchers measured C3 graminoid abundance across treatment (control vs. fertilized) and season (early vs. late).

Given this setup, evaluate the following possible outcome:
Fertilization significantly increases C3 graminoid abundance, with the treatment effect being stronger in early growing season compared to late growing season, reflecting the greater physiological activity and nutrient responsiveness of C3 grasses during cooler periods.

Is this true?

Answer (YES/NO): YES